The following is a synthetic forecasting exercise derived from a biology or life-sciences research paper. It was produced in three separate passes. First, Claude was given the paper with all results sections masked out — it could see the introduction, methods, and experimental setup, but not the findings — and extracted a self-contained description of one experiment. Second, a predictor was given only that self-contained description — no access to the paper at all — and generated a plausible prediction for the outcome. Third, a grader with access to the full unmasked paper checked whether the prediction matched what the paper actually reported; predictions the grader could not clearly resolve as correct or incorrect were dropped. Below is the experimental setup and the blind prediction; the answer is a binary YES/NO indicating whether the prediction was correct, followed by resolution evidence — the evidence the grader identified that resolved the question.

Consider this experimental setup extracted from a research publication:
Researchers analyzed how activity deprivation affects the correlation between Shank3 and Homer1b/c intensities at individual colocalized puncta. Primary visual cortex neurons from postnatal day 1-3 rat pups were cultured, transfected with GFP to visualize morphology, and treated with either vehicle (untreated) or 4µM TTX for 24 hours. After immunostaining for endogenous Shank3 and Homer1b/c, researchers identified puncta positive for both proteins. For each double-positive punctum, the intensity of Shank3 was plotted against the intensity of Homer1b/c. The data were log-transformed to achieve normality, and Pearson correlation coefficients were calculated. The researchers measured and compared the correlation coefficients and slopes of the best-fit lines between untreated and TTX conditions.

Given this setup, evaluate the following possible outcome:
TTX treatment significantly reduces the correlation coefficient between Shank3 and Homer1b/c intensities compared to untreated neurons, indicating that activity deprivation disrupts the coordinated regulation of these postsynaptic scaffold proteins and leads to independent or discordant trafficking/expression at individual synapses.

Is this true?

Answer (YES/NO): NO